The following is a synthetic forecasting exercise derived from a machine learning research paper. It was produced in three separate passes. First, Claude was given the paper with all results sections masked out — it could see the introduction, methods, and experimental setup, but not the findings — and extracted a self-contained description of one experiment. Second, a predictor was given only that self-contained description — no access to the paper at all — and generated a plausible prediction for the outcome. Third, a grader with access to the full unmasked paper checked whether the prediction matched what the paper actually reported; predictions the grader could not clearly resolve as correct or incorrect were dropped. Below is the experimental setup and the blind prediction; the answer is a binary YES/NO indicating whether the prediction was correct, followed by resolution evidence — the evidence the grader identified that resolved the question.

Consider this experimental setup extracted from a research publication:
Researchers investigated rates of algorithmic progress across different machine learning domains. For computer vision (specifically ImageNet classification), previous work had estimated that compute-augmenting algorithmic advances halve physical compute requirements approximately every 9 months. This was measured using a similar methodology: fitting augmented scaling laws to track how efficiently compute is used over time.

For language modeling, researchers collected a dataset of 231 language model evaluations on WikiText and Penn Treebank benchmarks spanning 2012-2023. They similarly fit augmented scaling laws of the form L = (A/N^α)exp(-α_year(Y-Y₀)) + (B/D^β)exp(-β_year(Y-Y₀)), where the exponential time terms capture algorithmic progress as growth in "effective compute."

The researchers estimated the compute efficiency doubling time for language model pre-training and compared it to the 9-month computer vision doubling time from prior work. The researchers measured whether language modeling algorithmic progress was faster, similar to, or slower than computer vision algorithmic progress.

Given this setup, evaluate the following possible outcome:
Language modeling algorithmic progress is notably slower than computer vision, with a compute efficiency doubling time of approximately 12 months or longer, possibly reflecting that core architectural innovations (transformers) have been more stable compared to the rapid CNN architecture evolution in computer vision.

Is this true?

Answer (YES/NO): NO